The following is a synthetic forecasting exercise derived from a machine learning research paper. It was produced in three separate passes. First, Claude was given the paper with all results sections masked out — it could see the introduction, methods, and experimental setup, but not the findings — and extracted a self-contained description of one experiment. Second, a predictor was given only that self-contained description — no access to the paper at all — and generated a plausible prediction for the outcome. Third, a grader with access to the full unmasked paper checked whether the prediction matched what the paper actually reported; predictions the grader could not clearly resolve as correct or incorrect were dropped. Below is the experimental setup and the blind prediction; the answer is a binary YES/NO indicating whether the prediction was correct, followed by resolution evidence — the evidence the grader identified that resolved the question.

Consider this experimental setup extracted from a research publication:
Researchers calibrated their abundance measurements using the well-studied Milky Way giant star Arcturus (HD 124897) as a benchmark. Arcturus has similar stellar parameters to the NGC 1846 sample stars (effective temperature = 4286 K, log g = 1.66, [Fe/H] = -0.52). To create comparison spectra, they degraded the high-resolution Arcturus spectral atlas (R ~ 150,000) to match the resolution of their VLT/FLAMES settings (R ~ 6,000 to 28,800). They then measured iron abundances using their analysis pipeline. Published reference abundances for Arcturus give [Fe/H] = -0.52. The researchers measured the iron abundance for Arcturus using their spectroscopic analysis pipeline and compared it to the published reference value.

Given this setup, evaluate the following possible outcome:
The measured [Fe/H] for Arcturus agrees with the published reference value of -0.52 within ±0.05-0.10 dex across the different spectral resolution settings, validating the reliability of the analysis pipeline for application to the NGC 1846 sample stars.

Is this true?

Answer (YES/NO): NO